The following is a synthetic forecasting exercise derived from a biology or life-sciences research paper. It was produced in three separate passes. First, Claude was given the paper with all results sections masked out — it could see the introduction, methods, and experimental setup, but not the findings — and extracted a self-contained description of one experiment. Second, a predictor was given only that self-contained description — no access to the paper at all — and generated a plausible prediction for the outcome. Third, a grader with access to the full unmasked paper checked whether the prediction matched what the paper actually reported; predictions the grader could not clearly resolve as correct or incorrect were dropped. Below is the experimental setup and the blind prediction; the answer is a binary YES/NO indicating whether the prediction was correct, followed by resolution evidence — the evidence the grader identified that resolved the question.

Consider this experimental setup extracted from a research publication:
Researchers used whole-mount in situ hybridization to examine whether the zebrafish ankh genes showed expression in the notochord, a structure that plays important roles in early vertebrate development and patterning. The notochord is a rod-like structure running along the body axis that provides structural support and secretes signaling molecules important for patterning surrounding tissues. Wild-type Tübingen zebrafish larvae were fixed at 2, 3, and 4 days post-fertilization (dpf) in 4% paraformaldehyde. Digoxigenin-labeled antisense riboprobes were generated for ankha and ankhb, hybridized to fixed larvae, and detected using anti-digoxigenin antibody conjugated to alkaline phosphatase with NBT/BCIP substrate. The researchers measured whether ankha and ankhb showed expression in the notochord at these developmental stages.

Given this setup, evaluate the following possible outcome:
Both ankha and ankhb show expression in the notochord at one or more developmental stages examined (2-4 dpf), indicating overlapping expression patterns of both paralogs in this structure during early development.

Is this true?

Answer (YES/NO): YES